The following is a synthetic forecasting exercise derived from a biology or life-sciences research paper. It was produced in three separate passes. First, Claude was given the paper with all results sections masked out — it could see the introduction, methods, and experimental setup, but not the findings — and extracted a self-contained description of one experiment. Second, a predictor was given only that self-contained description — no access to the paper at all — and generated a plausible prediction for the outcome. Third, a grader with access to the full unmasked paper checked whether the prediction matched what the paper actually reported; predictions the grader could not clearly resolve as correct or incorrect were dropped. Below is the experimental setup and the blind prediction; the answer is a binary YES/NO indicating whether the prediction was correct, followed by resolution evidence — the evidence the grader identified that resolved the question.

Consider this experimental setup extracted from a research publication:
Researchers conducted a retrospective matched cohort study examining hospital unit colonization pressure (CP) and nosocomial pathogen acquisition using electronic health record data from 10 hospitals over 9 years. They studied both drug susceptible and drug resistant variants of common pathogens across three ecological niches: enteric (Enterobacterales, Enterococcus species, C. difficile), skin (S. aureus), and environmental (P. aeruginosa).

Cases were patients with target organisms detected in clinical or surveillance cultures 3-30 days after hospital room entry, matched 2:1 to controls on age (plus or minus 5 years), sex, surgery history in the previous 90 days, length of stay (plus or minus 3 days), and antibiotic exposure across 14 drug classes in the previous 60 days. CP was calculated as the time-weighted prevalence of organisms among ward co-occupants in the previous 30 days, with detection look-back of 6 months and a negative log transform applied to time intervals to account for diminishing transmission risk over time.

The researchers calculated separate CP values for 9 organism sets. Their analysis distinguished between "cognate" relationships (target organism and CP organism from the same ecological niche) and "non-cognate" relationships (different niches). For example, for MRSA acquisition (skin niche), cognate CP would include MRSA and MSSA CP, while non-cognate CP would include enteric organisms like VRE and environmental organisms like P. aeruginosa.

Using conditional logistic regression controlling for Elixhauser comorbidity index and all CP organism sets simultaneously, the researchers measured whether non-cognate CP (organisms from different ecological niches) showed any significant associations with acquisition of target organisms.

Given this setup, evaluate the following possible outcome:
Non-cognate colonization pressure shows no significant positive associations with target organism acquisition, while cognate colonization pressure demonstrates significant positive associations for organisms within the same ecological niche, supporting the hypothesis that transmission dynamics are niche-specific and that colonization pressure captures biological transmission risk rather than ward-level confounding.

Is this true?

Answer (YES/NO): NO